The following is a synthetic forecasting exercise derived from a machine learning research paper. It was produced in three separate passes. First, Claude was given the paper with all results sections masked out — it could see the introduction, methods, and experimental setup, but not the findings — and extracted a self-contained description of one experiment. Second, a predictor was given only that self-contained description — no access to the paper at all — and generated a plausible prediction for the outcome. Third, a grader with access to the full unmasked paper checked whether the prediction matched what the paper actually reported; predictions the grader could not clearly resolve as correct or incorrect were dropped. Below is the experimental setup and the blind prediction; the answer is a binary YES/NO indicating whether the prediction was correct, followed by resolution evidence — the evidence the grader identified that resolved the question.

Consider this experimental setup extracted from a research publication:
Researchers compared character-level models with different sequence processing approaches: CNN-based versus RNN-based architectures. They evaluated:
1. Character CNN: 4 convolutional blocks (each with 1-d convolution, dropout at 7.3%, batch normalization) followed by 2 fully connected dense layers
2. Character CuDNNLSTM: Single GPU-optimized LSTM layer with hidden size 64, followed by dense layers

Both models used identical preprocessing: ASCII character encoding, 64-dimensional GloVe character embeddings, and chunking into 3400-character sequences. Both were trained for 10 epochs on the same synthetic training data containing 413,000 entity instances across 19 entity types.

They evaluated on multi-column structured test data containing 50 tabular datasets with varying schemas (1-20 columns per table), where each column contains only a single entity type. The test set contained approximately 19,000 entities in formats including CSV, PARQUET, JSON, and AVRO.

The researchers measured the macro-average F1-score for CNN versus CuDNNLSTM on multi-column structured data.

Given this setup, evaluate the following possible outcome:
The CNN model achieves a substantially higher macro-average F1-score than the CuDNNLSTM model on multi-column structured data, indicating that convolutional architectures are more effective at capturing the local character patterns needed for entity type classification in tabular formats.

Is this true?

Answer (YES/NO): YES